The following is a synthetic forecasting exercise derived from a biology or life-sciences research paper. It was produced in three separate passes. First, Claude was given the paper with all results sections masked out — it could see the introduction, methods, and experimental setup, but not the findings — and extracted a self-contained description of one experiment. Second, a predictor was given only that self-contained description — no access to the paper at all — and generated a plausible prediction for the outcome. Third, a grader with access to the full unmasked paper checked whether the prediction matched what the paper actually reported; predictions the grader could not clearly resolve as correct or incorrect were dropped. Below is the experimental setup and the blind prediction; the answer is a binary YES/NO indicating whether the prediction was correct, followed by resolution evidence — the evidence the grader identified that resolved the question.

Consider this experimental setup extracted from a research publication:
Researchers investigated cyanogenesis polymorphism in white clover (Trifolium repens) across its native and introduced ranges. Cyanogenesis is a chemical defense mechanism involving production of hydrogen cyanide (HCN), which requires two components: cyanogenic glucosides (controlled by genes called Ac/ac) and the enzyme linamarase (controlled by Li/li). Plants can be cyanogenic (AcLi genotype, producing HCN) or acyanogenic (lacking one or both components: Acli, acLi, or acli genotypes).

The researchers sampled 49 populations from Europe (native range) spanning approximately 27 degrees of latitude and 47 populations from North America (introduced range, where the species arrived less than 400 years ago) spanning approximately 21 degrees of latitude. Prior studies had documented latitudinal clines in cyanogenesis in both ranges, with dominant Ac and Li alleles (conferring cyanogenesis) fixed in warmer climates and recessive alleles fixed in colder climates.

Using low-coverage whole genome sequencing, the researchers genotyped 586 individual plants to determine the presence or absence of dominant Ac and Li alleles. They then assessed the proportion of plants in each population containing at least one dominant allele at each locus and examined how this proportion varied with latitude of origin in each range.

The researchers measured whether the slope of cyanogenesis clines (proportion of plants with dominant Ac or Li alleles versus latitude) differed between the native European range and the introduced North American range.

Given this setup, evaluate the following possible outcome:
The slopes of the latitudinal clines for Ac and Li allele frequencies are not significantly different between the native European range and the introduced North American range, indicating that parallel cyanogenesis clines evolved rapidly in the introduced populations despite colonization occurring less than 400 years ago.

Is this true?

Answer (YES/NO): YES